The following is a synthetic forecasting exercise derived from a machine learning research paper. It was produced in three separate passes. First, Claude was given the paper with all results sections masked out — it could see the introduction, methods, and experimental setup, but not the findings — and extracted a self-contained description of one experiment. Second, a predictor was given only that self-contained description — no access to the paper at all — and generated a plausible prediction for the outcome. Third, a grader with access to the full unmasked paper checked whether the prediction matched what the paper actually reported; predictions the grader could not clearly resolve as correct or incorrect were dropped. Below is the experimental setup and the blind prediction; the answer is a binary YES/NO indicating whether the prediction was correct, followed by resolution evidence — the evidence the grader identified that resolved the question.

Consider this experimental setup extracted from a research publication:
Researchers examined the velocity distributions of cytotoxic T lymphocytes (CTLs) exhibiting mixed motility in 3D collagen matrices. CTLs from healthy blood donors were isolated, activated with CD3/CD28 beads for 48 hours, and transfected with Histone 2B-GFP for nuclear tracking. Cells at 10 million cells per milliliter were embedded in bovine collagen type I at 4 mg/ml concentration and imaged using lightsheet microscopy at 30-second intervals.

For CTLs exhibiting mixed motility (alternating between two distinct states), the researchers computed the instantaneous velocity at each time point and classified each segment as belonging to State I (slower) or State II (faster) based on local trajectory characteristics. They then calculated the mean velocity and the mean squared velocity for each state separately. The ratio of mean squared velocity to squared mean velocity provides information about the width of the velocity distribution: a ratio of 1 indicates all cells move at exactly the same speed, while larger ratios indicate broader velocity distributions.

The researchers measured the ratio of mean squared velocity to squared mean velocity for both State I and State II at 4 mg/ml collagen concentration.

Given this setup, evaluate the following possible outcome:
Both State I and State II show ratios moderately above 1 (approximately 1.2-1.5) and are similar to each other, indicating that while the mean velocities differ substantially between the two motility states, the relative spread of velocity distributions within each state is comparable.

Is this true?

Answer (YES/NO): NO